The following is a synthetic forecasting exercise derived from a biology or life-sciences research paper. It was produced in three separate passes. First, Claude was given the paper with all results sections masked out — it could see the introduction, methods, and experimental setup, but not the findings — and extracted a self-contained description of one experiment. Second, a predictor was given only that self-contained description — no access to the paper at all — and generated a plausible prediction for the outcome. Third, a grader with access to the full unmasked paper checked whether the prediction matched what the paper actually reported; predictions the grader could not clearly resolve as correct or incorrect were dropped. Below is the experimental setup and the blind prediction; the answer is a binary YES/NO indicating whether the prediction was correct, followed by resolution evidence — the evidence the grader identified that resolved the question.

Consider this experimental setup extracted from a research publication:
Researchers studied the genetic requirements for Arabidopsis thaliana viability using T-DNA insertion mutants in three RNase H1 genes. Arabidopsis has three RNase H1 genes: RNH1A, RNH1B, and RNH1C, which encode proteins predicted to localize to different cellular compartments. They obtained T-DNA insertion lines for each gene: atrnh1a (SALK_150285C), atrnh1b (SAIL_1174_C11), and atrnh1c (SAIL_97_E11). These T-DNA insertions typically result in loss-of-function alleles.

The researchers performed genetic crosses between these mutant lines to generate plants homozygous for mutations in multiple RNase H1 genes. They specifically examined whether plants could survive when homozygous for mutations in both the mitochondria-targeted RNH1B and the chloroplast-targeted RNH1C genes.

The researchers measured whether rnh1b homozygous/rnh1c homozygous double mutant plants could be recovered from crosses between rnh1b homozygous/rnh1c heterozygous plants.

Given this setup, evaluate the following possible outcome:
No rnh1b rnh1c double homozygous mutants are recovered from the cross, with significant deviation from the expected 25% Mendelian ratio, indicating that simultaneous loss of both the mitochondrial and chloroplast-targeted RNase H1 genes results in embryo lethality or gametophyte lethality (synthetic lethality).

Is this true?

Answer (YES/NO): YES